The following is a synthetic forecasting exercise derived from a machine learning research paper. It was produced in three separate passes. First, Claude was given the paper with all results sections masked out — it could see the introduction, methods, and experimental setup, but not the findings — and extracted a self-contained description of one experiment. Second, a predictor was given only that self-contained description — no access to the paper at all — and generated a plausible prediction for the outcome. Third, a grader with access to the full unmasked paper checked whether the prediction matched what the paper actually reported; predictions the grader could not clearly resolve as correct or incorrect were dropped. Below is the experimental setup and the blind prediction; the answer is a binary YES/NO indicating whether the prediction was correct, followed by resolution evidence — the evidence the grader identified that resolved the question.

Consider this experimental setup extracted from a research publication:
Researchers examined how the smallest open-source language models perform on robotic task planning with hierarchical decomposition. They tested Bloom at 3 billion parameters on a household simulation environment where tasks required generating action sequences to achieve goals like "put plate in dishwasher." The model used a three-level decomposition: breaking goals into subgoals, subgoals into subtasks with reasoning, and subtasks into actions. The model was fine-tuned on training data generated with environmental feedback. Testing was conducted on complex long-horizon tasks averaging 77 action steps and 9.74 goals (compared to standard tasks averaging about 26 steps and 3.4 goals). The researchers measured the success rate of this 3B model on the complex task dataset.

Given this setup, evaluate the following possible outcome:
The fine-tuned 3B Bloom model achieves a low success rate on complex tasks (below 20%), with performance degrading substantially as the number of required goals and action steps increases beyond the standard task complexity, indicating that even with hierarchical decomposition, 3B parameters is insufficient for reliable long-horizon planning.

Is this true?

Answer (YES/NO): NO